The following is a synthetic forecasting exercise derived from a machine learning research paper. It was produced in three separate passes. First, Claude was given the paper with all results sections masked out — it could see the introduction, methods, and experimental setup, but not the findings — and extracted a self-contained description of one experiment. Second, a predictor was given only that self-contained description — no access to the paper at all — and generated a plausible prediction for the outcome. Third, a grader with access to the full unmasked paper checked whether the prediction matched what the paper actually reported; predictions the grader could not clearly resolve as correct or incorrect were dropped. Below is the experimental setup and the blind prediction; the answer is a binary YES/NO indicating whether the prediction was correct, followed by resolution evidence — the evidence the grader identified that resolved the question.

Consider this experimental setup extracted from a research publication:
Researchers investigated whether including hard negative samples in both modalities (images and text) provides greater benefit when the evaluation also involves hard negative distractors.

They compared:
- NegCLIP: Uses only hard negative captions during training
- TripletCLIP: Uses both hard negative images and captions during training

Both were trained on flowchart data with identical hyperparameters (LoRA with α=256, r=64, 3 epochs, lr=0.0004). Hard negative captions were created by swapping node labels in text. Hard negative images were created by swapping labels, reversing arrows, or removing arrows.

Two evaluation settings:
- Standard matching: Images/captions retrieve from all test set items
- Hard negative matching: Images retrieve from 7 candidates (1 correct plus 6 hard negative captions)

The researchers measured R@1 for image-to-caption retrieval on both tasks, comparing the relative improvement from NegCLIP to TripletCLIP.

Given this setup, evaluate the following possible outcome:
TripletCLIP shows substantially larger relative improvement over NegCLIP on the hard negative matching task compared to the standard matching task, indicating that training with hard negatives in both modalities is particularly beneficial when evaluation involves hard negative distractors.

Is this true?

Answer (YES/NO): NO